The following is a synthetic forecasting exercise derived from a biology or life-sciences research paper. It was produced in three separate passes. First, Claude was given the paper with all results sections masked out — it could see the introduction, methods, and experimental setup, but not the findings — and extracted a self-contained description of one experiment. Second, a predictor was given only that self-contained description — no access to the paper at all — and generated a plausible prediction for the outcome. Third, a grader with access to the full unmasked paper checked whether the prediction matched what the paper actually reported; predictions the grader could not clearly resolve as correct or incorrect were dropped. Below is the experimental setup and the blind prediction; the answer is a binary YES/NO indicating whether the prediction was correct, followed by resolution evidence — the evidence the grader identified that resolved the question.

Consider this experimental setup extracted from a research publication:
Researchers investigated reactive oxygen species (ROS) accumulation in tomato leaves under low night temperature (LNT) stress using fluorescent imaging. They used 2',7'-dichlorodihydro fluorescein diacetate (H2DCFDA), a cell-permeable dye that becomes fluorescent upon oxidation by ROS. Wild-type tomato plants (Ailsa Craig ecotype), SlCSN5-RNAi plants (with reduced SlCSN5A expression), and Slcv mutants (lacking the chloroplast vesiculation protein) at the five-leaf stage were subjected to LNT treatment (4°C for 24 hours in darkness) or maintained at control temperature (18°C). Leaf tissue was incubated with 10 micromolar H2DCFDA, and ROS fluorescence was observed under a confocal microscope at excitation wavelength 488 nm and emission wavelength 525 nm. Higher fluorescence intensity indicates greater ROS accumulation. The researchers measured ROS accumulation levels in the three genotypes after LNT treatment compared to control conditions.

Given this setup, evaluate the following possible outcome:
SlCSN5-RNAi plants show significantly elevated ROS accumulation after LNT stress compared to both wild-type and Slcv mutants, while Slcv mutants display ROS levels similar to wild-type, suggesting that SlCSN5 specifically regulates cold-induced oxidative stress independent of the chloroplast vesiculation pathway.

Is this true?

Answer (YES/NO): NO